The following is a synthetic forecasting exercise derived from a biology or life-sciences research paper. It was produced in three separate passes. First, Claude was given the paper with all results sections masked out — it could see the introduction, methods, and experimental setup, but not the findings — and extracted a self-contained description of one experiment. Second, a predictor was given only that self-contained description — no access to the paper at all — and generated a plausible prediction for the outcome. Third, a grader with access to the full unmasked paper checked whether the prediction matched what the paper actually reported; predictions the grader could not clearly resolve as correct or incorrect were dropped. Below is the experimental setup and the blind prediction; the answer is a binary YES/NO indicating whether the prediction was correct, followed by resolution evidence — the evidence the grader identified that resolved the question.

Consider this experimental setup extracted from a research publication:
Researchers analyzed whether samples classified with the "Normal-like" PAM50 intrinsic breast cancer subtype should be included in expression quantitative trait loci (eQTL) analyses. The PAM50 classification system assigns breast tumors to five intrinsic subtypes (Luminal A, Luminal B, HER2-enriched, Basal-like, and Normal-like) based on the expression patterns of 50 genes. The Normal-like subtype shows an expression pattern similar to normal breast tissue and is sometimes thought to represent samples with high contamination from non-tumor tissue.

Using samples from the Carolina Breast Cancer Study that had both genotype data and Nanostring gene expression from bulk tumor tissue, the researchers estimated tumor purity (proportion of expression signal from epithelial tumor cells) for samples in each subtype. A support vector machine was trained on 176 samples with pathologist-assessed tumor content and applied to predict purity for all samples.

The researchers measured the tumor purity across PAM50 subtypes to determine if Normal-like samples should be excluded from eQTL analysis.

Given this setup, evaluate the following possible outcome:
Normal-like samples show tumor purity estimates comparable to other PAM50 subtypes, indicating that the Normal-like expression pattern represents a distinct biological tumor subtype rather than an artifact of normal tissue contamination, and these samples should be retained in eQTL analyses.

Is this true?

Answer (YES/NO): NO